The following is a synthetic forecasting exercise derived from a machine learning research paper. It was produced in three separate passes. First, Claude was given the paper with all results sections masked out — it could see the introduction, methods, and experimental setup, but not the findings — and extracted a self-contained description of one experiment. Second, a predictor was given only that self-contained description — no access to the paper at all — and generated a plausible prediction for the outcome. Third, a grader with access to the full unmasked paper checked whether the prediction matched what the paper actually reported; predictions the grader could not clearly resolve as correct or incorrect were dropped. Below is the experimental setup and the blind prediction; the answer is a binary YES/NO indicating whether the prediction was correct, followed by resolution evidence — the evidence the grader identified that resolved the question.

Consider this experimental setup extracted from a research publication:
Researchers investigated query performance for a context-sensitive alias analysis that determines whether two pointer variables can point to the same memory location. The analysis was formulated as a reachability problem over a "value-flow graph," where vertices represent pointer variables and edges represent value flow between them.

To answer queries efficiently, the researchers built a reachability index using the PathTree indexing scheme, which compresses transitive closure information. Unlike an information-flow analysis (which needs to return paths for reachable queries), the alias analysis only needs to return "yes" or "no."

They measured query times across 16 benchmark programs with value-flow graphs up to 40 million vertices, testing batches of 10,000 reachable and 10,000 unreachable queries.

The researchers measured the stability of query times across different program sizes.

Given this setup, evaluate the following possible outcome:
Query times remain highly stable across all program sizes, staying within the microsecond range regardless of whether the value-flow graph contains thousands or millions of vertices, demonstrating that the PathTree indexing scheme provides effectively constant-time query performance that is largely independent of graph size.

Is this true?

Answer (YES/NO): YES